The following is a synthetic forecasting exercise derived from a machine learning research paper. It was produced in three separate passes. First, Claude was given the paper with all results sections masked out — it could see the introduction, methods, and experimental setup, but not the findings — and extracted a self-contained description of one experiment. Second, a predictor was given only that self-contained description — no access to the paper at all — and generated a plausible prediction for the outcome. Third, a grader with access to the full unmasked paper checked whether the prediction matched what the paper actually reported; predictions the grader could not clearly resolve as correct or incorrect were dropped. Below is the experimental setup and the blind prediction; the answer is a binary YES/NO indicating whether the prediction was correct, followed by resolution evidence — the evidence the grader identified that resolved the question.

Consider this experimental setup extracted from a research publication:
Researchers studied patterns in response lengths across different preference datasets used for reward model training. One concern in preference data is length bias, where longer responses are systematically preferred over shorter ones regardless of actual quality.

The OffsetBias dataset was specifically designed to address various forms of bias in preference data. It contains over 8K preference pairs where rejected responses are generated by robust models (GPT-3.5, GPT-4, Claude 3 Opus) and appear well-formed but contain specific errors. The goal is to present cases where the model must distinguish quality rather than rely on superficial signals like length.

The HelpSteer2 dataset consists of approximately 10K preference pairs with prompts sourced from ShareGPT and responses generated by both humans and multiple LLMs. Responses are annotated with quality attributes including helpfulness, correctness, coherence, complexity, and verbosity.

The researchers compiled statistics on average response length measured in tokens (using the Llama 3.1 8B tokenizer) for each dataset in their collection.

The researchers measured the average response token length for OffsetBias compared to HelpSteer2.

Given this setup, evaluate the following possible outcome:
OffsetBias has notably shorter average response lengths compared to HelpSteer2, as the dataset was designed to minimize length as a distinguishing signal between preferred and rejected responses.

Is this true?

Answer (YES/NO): YES